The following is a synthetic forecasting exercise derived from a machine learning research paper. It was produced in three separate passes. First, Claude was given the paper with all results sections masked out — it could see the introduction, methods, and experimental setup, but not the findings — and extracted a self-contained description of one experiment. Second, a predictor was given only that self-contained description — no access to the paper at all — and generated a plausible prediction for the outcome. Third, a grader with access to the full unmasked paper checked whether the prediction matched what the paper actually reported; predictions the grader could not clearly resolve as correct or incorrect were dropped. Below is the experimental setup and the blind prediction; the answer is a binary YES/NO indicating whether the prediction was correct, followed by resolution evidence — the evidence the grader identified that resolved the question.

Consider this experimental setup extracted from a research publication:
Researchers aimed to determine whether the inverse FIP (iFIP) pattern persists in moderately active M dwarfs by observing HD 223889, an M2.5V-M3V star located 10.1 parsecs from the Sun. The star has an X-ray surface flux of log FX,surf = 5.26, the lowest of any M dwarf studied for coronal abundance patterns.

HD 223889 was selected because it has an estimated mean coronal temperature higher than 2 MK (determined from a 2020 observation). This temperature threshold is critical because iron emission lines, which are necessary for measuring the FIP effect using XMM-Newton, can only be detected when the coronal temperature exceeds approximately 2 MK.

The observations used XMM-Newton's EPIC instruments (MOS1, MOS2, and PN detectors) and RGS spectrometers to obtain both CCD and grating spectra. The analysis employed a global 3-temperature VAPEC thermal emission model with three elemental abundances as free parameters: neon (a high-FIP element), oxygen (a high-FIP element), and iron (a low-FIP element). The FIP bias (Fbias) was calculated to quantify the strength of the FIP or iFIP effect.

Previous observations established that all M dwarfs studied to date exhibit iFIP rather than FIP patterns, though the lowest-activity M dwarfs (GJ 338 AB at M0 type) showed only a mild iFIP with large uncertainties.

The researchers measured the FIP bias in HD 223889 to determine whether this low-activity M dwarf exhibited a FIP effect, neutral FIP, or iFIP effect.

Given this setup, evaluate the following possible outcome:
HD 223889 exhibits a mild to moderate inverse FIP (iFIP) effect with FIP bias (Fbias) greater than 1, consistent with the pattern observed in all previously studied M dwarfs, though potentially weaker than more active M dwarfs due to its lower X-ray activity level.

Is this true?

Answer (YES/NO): NO